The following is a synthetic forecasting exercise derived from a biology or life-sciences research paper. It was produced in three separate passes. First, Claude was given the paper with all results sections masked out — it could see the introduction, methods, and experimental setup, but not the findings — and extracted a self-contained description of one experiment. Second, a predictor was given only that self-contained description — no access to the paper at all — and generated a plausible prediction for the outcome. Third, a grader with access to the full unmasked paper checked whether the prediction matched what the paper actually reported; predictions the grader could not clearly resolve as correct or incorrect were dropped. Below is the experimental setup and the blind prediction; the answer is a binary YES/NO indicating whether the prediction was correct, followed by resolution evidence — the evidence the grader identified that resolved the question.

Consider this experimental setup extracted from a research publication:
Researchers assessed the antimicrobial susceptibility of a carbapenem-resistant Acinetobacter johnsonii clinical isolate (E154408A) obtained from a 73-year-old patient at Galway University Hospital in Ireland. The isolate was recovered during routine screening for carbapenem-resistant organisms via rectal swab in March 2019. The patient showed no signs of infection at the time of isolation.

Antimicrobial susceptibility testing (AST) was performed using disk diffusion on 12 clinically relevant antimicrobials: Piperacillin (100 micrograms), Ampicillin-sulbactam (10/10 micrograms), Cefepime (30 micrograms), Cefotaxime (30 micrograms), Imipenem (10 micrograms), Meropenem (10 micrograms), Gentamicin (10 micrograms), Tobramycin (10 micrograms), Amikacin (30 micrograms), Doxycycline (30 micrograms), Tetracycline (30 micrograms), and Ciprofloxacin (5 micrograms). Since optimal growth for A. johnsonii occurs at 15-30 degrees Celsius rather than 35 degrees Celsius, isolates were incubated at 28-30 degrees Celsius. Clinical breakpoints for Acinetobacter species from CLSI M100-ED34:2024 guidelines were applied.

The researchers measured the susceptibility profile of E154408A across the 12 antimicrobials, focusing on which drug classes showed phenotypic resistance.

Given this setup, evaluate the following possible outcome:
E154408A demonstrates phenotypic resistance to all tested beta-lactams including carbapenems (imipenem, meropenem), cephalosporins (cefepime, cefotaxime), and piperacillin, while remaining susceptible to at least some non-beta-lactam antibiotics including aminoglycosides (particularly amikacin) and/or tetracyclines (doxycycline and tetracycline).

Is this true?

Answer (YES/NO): NO